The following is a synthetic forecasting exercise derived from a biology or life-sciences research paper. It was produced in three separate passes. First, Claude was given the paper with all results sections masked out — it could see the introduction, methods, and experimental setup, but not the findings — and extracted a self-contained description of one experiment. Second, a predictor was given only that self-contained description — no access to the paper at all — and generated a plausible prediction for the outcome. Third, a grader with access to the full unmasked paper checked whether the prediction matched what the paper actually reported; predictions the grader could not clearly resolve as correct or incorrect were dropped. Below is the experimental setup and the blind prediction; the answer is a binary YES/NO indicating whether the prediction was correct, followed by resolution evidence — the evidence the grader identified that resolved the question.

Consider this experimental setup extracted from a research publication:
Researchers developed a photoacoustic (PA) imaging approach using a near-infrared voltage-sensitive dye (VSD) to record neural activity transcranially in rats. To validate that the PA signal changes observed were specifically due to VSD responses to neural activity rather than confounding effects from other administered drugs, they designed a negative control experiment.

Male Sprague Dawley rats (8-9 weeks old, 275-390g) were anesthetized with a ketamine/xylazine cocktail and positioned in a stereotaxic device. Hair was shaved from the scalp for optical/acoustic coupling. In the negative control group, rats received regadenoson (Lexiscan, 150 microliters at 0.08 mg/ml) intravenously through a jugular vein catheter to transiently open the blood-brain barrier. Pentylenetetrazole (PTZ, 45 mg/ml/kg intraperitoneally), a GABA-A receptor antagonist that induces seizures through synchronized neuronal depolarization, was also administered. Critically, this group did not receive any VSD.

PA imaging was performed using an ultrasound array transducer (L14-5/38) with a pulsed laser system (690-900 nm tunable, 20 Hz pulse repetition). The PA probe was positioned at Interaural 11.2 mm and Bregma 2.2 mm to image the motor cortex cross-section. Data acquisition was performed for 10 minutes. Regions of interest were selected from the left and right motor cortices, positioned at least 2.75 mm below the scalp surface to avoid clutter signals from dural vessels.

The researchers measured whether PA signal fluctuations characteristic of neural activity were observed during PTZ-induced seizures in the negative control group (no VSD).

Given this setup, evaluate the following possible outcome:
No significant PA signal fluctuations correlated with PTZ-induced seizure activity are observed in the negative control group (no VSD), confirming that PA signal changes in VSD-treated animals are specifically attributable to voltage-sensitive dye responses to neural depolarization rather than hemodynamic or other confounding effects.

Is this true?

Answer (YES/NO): YES